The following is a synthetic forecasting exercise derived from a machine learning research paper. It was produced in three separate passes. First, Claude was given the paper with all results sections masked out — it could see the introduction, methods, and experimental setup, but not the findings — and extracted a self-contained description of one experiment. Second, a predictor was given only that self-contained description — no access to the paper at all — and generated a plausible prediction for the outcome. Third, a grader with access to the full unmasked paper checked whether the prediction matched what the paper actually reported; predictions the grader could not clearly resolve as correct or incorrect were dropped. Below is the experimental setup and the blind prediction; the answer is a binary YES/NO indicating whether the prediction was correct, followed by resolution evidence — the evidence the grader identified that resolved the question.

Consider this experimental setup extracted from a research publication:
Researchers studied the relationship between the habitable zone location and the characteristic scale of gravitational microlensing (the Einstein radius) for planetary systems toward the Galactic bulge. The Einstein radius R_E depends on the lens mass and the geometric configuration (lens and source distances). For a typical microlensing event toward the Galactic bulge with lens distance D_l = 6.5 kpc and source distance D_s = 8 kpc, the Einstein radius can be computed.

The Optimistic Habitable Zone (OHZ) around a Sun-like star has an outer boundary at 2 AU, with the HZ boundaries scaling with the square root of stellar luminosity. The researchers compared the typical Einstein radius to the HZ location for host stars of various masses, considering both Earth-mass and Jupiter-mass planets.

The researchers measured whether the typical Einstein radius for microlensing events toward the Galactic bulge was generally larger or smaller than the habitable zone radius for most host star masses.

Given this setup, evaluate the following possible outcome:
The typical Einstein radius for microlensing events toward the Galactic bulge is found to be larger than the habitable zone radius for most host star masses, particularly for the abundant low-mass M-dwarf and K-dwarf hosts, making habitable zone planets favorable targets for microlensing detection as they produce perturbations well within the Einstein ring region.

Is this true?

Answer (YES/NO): NO